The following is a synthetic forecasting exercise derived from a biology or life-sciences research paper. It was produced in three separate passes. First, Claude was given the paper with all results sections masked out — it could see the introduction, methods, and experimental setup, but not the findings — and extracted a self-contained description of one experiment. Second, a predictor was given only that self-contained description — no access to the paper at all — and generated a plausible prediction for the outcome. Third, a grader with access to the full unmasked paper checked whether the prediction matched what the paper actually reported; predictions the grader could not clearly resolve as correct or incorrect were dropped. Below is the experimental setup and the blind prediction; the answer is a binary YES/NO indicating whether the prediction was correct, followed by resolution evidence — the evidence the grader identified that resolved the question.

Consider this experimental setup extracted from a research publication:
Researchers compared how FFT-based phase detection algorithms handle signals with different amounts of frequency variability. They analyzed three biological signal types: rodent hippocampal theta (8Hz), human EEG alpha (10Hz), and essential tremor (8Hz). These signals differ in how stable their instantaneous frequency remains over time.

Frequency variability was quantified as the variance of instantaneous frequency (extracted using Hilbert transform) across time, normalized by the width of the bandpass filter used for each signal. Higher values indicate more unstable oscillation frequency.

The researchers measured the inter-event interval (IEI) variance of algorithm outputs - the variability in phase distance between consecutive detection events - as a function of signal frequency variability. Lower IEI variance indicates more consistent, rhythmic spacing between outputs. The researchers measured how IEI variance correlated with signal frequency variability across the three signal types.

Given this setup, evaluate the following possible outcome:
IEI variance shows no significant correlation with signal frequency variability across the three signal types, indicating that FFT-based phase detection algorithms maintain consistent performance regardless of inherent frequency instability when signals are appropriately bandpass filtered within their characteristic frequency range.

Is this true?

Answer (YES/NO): NO